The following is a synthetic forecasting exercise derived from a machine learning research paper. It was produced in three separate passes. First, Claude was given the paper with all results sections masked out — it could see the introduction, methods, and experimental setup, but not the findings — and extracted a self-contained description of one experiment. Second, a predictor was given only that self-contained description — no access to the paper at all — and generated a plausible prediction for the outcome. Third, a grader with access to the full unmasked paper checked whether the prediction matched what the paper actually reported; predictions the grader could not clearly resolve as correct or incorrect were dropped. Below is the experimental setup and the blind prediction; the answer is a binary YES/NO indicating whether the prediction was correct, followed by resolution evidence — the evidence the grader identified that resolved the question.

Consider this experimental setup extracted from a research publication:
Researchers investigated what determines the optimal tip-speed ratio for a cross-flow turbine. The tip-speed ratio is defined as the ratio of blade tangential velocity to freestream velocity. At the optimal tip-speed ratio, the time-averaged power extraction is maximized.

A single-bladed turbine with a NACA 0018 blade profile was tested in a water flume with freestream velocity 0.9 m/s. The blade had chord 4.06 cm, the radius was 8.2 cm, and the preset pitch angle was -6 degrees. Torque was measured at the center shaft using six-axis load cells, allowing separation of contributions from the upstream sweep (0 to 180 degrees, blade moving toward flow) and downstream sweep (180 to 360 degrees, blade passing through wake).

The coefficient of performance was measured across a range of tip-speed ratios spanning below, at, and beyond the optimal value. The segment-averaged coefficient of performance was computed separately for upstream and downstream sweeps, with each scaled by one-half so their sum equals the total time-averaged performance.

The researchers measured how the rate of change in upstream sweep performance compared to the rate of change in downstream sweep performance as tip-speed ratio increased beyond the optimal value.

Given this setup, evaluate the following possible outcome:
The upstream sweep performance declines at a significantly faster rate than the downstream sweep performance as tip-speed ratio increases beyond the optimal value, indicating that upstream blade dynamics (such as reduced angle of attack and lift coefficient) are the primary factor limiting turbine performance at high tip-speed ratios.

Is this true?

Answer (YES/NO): NO